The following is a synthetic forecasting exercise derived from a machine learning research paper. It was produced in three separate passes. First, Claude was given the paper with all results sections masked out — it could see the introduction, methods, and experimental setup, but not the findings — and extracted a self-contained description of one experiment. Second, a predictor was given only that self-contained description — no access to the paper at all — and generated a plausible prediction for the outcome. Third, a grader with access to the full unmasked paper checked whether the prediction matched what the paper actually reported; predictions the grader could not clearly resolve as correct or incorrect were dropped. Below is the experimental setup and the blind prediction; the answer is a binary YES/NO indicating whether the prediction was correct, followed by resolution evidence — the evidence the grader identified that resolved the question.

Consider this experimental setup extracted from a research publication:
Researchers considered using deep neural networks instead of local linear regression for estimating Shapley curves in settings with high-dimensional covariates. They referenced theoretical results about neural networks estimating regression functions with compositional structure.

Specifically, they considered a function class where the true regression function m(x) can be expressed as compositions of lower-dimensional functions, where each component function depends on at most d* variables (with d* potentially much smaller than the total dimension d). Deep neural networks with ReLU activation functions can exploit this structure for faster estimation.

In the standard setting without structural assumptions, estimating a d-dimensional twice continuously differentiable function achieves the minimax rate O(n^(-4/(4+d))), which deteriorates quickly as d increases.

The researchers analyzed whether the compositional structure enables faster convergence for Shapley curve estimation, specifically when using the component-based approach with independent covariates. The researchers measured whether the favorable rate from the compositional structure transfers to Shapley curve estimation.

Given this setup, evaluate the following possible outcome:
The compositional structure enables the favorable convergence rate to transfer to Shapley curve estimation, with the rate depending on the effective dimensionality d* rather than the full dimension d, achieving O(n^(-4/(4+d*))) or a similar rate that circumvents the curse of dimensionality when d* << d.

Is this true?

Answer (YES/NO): NO